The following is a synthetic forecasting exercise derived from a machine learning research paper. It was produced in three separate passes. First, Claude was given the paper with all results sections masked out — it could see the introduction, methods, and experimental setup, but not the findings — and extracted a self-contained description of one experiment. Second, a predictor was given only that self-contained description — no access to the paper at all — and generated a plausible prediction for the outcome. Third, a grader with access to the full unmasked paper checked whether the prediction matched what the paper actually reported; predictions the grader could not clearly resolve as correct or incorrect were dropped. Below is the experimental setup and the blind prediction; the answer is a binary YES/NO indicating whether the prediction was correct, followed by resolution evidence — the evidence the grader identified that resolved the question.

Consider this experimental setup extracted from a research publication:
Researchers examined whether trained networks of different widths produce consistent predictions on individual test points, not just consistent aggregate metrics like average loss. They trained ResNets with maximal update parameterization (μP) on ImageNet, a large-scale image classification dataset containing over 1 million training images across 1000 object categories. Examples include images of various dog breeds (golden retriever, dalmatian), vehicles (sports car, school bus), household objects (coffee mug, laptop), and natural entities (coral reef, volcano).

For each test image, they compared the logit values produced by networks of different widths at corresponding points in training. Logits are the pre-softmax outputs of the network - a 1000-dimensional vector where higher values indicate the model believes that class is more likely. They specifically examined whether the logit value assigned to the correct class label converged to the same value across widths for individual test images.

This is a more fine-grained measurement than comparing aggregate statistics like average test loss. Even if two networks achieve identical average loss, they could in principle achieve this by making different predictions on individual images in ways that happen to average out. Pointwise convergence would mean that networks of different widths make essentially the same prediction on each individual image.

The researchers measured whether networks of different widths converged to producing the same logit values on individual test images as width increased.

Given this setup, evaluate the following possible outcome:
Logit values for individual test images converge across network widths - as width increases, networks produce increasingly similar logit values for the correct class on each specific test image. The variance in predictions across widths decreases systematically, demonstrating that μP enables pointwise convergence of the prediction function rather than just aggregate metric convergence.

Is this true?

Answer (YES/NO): YES